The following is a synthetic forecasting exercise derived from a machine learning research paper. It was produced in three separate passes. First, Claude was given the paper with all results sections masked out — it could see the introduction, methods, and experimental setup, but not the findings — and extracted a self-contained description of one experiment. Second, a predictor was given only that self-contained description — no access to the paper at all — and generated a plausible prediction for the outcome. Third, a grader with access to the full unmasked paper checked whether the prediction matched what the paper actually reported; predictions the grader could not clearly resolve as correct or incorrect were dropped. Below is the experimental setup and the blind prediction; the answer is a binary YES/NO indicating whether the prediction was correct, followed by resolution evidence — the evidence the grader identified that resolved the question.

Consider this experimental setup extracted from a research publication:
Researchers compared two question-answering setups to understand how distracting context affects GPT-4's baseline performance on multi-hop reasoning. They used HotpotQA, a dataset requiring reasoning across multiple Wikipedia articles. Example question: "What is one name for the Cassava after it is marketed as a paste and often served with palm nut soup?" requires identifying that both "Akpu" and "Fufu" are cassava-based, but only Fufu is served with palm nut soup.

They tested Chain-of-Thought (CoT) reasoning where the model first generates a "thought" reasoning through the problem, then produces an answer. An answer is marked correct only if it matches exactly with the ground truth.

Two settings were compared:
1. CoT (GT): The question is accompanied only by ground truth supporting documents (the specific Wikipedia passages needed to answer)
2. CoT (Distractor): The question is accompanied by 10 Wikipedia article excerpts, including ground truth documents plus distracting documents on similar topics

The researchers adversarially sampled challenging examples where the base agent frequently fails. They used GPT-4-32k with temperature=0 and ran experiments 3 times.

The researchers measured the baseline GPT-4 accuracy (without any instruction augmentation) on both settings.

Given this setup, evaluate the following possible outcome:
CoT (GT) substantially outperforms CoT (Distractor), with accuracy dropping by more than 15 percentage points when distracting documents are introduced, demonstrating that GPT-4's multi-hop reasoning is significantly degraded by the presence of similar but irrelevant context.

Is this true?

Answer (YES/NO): NO